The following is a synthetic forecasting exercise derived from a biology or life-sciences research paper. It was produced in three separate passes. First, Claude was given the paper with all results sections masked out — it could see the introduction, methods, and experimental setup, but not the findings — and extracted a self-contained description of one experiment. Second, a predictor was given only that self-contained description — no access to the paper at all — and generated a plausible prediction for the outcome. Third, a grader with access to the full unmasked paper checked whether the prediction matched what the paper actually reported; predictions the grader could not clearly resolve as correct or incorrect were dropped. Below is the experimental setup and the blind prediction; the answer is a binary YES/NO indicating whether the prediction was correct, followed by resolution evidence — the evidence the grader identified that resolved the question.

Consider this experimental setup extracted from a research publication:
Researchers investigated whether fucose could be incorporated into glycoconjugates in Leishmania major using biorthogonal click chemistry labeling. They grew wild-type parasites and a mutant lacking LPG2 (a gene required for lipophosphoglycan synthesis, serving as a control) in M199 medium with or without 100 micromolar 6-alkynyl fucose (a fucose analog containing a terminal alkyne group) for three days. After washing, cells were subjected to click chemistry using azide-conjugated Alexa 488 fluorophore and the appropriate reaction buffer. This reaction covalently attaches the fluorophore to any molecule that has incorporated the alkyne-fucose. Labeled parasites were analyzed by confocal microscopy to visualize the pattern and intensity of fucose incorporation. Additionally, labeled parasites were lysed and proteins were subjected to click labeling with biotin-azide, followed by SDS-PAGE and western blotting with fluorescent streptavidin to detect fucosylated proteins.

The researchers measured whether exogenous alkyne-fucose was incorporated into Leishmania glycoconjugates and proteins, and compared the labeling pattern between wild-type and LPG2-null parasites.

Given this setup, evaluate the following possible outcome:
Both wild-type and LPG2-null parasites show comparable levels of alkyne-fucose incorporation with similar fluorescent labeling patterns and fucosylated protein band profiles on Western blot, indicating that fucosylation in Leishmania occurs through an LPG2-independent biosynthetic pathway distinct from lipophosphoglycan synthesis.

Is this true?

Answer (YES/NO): NO